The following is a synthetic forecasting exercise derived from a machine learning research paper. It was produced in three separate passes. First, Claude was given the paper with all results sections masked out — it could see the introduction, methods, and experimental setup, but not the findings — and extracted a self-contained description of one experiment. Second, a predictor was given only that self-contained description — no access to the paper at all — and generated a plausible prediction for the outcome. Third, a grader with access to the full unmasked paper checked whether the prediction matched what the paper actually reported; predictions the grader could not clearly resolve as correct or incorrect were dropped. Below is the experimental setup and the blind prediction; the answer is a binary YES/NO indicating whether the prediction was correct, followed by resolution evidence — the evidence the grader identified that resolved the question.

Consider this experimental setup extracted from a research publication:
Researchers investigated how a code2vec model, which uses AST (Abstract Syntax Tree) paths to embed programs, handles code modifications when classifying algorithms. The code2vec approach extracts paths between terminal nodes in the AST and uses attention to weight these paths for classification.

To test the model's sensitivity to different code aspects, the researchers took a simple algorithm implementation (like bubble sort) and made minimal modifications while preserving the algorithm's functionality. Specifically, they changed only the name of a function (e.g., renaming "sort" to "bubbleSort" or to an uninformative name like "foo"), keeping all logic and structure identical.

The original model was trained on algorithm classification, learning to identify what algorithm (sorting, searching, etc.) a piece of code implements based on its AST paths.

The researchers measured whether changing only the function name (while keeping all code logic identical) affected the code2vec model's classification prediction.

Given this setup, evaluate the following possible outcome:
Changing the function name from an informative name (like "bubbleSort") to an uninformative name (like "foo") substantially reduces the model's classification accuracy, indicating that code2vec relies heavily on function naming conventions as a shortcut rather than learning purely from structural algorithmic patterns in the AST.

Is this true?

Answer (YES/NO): YES